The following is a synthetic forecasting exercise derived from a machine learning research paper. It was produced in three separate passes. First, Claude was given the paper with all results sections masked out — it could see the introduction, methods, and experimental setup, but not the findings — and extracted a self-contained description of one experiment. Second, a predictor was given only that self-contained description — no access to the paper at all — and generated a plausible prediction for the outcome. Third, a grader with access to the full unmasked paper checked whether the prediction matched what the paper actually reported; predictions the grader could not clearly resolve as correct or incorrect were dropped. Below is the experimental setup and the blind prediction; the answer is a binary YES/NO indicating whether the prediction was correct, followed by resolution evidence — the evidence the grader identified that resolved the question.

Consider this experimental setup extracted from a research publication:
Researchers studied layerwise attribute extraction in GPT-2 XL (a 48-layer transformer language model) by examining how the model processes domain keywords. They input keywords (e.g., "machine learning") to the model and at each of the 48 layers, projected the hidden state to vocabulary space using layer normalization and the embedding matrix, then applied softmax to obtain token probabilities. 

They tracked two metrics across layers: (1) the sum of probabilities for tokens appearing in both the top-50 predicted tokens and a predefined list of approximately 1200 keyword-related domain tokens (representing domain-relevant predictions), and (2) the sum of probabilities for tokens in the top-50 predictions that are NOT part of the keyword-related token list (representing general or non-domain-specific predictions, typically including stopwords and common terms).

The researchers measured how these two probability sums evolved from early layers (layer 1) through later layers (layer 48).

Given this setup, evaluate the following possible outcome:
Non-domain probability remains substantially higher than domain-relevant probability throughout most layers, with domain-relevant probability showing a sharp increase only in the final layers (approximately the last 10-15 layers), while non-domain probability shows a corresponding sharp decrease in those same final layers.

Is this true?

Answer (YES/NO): NO